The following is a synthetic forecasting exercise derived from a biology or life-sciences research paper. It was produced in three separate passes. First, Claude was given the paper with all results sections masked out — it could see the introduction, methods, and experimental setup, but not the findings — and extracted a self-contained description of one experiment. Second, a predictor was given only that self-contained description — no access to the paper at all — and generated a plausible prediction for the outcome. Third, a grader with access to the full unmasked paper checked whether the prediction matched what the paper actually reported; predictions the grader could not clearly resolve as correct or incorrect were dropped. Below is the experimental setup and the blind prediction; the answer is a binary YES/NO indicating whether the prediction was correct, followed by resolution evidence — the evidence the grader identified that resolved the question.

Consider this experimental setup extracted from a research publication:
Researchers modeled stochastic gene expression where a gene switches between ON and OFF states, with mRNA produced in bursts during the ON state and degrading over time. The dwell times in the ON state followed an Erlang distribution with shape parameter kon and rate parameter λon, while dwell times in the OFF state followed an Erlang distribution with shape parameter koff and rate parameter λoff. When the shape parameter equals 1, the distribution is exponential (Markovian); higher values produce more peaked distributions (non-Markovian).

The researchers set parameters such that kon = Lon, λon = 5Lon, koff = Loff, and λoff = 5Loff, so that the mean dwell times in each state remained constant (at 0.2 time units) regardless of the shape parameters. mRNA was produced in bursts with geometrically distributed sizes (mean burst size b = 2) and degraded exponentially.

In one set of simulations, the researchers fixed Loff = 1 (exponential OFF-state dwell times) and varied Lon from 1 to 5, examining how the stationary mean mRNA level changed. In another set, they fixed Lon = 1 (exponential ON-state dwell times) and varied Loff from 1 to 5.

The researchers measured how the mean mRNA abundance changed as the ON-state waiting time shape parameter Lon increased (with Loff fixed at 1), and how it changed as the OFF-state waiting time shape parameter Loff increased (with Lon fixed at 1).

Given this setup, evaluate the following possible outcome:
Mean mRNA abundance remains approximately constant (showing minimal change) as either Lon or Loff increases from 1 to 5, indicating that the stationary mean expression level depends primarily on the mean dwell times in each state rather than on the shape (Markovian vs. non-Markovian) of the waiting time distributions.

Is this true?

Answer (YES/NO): NO